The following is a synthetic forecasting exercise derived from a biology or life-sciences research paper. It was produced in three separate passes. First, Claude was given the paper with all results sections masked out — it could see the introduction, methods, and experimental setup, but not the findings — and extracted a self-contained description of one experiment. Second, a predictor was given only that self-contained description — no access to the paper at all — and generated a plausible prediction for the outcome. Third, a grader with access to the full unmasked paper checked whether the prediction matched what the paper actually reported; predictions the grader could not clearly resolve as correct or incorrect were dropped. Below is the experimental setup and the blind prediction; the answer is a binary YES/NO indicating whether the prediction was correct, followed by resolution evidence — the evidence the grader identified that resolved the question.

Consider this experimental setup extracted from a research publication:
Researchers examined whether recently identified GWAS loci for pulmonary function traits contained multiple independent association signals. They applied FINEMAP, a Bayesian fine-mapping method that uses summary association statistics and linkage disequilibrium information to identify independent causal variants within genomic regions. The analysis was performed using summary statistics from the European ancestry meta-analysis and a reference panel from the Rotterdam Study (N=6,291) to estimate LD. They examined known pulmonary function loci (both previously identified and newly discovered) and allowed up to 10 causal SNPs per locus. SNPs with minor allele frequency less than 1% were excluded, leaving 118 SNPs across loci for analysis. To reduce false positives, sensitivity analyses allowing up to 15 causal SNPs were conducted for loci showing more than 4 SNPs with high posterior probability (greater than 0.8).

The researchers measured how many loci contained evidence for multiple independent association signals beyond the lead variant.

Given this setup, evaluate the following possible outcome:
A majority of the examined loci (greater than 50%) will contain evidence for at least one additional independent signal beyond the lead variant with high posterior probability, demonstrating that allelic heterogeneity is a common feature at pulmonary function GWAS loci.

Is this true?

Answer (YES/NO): NO